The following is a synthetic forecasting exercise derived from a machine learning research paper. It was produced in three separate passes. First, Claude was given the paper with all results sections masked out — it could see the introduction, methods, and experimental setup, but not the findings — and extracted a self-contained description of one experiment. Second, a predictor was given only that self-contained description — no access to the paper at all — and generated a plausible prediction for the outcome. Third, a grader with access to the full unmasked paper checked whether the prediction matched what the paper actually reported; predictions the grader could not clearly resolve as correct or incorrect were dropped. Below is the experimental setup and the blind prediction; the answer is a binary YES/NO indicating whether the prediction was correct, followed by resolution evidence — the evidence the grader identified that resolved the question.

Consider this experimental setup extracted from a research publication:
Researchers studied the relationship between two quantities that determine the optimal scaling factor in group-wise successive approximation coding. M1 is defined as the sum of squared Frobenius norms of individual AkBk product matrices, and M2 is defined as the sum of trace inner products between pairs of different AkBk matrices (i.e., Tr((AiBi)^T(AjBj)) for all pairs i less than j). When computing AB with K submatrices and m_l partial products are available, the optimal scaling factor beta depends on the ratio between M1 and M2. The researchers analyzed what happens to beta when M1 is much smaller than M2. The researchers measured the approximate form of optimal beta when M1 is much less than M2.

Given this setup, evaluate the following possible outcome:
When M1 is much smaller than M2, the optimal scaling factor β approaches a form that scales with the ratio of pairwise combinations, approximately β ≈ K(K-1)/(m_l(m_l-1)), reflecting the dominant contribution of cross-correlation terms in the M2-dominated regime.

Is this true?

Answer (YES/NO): NO